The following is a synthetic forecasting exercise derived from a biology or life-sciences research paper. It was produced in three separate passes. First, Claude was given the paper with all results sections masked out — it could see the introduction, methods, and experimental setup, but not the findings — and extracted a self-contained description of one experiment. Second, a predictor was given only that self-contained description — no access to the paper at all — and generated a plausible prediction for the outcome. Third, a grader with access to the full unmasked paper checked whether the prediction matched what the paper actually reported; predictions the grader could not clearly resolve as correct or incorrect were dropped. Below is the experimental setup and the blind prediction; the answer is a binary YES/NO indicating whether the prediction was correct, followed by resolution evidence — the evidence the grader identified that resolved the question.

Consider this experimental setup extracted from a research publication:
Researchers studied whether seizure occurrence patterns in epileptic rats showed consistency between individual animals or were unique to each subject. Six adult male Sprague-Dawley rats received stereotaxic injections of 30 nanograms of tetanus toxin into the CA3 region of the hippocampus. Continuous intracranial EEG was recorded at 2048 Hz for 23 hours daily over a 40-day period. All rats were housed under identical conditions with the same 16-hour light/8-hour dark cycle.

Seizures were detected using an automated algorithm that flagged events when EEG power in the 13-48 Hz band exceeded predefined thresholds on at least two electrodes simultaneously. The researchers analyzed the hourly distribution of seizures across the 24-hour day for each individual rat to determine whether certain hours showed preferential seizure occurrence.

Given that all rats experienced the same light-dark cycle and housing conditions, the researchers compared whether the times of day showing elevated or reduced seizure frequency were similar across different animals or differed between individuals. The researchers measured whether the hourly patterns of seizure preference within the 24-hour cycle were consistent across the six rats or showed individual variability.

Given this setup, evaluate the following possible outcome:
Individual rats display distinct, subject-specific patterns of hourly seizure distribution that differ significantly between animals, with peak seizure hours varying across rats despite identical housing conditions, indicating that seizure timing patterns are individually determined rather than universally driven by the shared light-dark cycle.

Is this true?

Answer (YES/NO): YES